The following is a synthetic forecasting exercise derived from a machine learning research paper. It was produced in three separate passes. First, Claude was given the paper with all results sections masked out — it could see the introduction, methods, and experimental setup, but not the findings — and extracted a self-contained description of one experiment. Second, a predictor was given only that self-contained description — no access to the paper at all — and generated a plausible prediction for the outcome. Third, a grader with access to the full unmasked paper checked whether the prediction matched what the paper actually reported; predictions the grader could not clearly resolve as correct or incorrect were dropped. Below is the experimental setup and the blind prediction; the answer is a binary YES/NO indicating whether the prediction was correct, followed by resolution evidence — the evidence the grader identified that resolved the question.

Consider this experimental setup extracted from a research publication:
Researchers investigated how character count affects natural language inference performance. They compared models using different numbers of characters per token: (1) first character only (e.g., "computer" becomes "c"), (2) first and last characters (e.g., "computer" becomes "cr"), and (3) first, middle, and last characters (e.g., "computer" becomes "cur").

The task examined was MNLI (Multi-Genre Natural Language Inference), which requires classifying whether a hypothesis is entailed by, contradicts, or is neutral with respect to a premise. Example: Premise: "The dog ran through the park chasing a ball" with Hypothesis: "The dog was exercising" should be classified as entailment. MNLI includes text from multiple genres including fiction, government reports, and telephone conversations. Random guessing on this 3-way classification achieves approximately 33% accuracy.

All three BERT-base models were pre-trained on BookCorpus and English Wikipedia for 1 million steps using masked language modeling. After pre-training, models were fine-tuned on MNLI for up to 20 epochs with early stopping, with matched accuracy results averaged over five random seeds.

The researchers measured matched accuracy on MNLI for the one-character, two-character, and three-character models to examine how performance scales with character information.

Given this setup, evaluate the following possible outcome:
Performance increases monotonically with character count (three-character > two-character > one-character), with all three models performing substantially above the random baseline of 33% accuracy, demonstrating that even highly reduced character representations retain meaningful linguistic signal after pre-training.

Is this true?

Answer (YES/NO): YES